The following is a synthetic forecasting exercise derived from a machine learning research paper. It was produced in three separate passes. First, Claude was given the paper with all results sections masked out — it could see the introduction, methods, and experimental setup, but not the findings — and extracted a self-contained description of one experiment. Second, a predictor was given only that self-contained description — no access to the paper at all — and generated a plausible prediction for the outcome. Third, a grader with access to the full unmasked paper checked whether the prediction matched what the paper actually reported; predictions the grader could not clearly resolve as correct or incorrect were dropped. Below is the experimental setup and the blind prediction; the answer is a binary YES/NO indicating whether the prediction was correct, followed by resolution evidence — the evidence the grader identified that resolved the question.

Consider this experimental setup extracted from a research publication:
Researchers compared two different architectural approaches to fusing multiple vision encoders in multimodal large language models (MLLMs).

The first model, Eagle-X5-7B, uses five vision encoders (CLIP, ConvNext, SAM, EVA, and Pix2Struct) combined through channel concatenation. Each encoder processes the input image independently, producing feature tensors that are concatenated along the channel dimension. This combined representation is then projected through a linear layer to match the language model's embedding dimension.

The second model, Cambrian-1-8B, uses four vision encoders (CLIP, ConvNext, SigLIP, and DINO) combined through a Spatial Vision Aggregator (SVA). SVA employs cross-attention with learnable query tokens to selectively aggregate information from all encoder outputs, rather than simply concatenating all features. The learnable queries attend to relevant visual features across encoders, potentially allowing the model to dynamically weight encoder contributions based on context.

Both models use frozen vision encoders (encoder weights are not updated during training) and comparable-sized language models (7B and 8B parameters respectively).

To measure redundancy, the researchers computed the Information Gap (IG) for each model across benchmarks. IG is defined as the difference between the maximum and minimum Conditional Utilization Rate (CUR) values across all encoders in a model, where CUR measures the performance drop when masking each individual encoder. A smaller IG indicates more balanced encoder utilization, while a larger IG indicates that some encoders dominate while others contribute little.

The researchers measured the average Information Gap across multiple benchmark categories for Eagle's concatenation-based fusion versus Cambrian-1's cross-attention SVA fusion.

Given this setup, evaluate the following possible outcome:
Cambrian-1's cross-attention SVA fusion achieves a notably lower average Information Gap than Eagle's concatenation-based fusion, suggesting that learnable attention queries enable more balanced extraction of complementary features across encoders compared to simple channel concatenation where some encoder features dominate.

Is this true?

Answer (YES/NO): NO